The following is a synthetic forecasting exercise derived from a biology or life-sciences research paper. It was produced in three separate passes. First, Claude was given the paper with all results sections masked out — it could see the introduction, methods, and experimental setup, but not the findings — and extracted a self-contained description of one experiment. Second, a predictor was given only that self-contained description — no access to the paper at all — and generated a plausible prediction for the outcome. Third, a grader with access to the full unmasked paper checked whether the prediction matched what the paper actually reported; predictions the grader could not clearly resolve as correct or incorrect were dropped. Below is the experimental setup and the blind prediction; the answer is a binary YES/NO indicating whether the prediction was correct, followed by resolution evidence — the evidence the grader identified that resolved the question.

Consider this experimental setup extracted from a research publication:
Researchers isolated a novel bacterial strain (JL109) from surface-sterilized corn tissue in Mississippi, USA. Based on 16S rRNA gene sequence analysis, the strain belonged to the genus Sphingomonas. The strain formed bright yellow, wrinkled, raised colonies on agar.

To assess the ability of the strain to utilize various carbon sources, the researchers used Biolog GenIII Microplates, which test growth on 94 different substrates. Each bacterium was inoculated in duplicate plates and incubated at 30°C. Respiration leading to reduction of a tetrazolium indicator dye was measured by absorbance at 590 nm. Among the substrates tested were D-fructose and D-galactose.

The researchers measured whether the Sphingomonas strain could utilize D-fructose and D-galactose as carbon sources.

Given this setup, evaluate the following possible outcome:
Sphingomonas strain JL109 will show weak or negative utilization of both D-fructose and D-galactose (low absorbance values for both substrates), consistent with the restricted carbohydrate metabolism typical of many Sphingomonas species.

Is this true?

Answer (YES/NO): NO